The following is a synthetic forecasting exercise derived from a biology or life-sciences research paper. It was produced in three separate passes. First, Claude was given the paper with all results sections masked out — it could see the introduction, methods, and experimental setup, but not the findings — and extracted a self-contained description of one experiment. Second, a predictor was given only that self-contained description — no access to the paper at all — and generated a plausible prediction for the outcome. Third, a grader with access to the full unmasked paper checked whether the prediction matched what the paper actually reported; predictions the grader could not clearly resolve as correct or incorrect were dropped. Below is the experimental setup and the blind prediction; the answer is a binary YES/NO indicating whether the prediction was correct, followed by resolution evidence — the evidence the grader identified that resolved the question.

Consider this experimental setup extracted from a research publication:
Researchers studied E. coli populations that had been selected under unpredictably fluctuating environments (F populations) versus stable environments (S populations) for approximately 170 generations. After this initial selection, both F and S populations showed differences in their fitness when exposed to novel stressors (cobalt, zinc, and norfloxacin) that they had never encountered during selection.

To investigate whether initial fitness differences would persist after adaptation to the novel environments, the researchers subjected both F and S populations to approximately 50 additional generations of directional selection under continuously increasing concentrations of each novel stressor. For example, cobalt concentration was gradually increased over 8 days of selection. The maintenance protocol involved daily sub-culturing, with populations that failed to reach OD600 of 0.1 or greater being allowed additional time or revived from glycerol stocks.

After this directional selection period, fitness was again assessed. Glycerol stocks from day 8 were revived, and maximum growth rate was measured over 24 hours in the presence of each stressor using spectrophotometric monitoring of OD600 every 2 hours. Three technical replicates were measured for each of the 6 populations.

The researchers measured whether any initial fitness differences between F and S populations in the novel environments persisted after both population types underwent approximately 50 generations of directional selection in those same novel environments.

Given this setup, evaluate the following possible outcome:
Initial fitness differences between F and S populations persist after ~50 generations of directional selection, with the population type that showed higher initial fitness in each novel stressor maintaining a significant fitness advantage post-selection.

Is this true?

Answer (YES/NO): YES